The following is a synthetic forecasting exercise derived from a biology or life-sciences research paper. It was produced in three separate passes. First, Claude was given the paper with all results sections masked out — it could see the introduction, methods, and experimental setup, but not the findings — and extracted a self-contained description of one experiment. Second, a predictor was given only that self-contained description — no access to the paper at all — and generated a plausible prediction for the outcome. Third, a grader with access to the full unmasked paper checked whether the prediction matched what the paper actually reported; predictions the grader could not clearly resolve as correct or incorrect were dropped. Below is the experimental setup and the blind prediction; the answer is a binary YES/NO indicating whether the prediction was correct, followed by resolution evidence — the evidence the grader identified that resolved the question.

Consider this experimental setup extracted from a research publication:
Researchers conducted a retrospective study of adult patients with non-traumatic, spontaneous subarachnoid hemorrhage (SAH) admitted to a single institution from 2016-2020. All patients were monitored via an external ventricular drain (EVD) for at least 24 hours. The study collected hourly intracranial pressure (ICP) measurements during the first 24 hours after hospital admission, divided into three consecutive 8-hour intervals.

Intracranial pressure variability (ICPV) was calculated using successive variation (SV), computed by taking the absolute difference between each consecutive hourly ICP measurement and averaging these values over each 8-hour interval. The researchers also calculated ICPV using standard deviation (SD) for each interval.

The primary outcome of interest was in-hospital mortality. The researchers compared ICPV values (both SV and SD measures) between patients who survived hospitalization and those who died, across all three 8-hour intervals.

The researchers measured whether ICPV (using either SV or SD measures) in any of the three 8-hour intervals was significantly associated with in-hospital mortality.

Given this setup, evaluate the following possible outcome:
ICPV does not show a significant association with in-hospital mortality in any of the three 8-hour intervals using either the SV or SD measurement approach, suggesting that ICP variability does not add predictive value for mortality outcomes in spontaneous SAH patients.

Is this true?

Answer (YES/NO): YES